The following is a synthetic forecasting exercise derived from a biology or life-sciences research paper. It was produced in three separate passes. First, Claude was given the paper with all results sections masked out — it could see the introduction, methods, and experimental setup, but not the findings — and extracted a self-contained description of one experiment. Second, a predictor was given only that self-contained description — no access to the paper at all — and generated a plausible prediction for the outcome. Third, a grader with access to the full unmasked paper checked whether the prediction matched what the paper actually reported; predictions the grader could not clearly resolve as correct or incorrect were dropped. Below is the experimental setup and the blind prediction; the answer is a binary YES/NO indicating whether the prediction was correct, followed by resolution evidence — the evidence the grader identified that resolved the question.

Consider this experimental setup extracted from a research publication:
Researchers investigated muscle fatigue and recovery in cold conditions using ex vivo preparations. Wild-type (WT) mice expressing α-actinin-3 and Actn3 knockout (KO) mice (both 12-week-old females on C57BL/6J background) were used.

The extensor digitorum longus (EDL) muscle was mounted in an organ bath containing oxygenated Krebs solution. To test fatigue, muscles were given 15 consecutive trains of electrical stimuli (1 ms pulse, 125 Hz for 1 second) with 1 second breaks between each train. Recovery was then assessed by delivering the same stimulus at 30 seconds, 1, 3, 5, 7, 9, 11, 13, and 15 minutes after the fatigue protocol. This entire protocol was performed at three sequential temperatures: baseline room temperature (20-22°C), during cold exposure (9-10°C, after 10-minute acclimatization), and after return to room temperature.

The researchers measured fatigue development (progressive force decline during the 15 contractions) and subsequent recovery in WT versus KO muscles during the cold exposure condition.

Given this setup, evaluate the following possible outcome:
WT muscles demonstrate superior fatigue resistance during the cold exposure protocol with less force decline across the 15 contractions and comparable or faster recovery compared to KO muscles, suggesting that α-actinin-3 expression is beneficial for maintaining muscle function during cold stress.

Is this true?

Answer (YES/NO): NO